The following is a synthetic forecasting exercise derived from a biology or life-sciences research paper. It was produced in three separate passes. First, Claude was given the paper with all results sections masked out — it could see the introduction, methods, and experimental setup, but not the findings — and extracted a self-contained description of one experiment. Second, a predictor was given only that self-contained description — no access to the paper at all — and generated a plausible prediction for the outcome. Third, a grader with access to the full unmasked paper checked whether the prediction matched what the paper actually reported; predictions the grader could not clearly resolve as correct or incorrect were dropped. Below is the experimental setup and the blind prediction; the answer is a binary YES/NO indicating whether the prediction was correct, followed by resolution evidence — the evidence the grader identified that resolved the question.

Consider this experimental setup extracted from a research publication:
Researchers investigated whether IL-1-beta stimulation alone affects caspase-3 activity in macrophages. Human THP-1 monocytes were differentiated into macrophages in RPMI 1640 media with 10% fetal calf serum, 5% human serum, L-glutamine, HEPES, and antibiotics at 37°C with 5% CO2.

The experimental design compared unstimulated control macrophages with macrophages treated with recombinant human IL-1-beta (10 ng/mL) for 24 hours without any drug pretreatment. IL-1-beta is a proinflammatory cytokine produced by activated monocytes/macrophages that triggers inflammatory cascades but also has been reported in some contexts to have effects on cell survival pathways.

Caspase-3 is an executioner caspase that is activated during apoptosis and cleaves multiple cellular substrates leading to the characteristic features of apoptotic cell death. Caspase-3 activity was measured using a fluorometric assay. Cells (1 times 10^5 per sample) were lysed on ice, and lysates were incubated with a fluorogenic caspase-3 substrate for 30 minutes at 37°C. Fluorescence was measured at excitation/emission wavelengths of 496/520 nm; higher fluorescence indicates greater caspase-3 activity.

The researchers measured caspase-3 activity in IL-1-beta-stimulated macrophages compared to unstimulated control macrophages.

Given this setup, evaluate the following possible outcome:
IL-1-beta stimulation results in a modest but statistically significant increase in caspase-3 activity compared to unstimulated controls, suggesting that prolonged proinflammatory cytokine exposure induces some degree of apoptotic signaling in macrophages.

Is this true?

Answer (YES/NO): NO